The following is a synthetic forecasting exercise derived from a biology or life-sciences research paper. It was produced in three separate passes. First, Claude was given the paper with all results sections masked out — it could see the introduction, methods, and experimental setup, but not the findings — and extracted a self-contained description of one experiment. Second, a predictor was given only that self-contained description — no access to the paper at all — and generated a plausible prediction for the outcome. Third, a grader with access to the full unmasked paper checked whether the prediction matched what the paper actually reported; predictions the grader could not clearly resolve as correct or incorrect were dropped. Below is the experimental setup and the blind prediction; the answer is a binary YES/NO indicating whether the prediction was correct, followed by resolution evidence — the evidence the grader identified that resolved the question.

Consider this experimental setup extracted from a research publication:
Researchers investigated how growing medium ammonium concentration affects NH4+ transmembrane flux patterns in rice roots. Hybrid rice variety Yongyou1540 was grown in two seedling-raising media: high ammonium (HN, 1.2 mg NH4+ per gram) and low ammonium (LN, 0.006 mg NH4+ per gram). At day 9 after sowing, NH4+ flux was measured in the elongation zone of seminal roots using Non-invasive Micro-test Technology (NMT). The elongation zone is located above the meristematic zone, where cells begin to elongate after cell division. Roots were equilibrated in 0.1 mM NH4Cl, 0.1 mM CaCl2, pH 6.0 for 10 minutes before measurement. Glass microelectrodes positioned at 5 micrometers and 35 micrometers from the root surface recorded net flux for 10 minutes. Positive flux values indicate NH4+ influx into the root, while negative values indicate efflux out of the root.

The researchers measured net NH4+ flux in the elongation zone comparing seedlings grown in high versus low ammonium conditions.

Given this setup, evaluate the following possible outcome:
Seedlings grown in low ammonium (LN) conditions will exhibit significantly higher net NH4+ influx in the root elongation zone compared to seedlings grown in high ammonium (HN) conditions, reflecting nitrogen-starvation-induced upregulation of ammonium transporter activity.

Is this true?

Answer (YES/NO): NO